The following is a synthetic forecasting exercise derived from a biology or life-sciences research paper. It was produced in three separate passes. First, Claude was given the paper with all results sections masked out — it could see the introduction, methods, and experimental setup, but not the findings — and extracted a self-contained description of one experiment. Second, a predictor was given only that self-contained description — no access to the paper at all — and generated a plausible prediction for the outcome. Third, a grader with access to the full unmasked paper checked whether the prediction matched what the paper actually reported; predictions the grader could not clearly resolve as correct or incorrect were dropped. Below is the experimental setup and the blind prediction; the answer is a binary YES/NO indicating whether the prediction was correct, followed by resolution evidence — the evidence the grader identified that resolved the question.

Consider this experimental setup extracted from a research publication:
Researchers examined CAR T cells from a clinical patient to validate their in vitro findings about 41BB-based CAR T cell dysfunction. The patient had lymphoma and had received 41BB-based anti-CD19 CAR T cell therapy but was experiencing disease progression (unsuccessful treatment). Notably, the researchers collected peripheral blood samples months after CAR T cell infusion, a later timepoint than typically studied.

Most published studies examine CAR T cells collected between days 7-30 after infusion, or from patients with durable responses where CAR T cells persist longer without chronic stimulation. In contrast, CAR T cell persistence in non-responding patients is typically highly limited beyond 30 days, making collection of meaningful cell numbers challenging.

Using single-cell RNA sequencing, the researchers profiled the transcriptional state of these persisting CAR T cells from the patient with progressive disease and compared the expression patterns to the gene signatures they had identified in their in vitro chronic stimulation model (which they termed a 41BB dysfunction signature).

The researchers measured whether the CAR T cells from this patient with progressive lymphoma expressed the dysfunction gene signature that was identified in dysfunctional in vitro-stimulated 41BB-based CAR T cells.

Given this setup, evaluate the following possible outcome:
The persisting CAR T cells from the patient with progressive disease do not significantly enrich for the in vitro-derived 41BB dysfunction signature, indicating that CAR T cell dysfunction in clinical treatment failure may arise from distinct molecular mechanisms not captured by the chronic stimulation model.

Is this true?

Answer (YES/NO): NO